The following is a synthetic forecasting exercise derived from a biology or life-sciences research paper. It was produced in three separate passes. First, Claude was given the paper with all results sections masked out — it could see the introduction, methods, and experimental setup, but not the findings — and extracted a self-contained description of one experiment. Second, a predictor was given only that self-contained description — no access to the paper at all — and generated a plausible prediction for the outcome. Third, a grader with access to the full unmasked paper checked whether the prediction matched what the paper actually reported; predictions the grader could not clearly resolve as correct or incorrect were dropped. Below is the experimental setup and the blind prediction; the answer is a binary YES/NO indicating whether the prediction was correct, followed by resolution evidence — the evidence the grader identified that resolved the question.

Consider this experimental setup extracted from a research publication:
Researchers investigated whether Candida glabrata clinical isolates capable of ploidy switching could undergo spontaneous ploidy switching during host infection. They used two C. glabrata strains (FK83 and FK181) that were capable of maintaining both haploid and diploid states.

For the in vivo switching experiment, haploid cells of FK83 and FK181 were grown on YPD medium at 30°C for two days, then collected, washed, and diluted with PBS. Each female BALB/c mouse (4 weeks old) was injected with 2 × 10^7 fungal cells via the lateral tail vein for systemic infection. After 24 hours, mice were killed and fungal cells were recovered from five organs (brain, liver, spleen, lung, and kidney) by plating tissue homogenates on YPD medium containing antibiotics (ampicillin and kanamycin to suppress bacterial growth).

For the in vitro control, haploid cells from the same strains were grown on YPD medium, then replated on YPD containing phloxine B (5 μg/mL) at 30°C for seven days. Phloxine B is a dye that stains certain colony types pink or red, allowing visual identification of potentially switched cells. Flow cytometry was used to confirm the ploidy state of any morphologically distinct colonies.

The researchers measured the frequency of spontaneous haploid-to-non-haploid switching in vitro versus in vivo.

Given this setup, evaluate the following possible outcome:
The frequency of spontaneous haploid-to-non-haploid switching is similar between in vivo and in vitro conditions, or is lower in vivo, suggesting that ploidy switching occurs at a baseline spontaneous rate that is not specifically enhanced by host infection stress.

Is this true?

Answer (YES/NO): YES